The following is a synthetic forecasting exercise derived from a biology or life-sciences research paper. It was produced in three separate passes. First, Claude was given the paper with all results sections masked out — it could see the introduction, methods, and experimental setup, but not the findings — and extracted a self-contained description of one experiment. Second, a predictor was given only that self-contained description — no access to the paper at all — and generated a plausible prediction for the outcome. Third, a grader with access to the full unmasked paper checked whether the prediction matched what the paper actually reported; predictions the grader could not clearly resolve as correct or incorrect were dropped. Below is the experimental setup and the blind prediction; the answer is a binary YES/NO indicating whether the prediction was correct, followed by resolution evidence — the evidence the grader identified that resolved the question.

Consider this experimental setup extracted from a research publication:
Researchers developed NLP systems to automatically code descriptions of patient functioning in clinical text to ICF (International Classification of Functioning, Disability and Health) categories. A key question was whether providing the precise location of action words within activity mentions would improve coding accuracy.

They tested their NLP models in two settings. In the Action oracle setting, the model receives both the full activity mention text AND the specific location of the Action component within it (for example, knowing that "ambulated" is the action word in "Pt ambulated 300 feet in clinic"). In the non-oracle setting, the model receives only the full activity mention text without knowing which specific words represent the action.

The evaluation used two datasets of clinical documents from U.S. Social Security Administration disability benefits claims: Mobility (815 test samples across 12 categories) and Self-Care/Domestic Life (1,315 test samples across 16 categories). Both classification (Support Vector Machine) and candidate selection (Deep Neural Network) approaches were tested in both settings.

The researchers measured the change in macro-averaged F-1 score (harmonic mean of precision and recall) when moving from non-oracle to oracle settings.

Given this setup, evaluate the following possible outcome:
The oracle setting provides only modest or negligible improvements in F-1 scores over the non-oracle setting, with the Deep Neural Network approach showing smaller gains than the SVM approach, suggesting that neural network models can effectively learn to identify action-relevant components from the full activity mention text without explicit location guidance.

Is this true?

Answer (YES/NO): NO